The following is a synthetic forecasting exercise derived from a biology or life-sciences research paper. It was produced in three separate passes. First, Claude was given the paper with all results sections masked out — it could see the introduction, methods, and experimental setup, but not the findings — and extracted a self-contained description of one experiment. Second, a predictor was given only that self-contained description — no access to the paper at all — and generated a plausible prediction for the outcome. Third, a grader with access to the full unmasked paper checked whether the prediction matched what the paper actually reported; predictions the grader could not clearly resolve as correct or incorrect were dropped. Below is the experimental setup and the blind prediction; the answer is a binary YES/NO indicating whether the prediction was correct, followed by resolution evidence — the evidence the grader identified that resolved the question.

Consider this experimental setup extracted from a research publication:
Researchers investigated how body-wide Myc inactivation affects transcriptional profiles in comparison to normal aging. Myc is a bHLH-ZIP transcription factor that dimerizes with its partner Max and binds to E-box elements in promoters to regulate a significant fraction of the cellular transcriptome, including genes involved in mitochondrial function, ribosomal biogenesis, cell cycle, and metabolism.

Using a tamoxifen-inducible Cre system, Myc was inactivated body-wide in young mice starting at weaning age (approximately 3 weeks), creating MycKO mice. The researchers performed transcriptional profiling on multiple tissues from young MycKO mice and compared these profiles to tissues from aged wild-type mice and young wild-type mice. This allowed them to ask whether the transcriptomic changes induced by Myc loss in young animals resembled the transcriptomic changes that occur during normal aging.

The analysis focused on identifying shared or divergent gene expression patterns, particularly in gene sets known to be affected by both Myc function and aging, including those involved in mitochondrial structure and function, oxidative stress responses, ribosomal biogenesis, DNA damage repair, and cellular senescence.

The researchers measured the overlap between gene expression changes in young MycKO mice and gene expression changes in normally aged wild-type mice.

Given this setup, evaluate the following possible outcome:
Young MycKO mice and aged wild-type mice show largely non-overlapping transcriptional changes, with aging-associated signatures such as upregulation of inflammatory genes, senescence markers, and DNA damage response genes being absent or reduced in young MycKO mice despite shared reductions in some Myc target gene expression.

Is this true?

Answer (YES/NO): NO